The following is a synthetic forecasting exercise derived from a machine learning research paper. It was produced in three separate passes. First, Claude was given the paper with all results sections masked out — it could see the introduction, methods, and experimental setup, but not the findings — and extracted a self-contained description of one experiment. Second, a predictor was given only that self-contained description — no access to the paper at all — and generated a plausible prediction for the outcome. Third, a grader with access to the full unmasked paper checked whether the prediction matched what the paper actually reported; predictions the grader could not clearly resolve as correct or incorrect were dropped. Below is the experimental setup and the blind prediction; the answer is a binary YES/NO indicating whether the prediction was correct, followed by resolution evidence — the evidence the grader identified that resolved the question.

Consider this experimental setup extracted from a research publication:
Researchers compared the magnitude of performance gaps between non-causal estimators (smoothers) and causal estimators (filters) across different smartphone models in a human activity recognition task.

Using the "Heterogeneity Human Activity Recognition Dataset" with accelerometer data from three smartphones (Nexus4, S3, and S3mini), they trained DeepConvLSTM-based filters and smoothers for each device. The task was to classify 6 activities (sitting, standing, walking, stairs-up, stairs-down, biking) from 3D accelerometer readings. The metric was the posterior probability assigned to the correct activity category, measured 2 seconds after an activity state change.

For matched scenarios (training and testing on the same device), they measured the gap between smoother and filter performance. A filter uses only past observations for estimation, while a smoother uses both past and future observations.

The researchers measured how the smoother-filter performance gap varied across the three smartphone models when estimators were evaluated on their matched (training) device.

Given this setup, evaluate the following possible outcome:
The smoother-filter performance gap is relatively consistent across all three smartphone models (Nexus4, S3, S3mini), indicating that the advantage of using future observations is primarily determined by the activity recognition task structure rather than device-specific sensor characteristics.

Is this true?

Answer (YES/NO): NO